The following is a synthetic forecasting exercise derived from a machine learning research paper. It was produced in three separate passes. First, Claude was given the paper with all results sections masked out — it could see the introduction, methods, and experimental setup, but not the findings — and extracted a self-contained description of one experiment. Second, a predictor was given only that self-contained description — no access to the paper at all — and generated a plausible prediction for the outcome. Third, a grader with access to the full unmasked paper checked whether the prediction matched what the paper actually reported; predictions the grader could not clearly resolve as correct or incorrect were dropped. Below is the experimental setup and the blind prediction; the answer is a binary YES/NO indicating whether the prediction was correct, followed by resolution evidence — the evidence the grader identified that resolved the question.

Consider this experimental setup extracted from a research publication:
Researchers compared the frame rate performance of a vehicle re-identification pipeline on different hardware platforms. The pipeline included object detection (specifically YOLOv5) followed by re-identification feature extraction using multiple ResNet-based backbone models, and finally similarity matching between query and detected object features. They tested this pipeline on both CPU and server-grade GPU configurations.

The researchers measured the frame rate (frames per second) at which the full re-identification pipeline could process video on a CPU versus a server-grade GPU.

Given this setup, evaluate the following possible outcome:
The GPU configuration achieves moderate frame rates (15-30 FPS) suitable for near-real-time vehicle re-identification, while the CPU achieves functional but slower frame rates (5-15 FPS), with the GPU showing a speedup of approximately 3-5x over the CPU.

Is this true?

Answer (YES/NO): NO